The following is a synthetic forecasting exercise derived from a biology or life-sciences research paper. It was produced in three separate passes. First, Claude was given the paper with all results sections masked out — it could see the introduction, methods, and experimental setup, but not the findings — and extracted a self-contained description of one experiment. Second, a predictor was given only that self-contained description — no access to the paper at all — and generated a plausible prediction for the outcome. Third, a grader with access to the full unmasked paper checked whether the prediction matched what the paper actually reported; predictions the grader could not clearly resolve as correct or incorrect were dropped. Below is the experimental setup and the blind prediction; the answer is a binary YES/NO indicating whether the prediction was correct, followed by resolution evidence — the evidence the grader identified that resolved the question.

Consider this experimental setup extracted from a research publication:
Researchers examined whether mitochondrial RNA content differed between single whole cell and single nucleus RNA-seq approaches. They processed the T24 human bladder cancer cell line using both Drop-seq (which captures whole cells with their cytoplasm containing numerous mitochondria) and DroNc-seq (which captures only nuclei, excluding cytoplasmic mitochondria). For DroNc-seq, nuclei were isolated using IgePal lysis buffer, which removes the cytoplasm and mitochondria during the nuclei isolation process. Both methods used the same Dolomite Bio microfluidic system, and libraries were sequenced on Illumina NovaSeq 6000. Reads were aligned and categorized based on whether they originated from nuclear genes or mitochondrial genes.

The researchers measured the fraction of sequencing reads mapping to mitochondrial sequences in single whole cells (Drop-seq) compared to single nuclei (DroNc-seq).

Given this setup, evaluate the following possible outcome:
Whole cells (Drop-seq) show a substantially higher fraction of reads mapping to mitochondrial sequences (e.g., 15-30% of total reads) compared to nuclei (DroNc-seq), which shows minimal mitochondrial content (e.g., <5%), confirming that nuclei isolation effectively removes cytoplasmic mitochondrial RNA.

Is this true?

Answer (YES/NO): NO